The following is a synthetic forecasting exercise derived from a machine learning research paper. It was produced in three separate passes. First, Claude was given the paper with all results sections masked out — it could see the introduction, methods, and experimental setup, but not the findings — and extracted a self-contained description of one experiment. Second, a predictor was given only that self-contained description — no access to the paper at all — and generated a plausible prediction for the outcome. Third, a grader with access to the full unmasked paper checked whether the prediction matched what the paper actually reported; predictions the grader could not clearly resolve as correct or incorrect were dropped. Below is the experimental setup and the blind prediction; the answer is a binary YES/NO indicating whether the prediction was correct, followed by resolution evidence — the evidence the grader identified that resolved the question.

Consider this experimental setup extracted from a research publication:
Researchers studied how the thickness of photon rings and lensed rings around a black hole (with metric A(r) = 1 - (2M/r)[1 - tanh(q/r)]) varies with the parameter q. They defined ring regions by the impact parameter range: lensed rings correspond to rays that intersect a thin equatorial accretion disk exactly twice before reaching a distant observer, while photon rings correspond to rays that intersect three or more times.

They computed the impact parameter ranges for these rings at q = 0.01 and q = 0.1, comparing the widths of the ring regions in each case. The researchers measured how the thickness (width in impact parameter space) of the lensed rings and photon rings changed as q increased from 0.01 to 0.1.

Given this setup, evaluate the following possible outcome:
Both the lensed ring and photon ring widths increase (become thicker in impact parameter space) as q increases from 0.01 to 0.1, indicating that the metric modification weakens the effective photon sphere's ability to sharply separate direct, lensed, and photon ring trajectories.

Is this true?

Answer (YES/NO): YES